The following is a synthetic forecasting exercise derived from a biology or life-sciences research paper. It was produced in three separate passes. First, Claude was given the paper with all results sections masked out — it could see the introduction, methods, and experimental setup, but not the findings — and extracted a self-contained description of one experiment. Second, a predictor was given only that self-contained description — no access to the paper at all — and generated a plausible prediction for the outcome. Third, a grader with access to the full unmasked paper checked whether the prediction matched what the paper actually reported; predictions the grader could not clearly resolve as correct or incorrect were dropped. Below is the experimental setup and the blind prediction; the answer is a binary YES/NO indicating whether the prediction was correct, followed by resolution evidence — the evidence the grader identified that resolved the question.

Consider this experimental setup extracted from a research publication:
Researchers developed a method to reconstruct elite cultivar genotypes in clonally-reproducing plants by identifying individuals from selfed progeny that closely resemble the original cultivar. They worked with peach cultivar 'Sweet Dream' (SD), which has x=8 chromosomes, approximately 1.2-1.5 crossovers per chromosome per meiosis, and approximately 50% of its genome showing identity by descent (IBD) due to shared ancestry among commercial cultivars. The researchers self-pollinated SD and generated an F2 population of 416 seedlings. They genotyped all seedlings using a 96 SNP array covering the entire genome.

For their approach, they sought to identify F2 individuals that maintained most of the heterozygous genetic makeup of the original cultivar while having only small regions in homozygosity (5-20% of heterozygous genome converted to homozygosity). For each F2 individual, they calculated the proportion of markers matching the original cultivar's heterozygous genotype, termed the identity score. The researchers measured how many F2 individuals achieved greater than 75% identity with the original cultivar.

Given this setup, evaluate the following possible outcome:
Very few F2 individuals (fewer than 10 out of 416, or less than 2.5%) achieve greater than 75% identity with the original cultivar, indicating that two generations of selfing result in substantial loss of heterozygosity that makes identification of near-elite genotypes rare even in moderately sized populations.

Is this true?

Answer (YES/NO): YES